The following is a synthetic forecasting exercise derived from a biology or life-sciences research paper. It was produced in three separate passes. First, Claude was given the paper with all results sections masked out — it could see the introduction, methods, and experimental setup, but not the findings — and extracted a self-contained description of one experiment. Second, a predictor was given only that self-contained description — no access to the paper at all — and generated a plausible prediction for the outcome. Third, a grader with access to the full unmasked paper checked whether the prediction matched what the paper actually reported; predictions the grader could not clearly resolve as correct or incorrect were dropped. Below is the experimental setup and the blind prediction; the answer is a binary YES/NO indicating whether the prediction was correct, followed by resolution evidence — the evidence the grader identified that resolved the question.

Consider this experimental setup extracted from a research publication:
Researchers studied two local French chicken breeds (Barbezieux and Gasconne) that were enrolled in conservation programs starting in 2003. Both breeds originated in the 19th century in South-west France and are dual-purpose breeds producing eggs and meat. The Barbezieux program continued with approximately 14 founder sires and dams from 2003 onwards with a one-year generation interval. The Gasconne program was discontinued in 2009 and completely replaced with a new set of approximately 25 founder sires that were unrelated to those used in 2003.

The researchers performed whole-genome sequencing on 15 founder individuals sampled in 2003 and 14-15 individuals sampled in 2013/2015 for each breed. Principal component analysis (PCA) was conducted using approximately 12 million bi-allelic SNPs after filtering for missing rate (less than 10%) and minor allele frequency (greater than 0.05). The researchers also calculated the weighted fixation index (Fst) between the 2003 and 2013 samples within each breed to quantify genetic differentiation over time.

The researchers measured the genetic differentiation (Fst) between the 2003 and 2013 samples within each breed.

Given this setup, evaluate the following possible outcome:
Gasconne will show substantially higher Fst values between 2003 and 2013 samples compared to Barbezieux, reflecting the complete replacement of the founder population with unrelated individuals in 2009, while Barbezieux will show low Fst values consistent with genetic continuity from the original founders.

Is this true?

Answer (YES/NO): YES